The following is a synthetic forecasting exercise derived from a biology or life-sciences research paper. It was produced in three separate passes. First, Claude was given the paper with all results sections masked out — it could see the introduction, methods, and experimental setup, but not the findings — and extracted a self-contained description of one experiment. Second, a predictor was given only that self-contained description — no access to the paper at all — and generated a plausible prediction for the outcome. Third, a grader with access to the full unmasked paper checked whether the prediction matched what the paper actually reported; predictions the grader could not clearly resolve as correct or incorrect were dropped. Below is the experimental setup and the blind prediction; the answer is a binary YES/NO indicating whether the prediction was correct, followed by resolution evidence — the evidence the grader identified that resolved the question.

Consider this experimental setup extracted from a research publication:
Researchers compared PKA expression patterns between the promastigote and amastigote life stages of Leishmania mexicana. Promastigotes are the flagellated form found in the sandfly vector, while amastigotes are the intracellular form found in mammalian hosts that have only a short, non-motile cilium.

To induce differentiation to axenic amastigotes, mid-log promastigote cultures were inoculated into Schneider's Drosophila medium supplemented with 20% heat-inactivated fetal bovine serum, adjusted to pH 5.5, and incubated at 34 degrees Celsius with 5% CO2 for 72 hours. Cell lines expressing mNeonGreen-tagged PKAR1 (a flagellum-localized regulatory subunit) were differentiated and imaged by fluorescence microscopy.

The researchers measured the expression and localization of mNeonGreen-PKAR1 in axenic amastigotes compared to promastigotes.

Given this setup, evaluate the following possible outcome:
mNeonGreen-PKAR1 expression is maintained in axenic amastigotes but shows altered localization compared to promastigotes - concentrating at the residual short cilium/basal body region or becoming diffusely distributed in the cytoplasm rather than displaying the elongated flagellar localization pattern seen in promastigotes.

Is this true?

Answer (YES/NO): YES